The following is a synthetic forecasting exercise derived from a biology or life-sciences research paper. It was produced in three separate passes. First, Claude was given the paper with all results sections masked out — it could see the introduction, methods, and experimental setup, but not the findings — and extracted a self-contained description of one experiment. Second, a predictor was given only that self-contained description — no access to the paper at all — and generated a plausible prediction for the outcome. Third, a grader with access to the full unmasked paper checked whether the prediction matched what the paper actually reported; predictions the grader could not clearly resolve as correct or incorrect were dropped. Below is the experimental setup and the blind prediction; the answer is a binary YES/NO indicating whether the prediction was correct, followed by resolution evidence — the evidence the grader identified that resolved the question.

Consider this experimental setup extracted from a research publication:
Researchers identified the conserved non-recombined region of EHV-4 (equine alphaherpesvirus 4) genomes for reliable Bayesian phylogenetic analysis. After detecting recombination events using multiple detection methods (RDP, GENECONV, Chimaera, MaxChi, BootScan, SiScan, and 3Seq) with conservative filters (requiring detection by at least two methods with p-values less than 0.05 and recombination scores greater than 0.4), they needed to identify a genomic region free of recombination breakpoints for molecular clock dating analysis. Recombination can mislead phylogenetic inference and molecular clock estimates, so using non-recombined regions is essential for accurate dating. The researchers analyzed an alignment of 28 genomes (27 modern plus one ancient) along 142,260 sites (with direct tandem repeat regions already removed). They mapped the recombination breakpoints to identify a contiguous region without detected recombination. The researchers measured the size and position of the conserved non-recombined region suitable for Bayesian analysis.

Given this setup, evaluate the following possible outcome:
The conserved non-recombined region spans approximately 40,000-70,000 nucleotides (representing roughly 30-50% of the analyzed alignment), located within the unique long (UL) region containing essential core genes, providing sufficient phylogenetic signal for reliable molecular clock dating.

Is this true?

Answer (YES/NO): NO